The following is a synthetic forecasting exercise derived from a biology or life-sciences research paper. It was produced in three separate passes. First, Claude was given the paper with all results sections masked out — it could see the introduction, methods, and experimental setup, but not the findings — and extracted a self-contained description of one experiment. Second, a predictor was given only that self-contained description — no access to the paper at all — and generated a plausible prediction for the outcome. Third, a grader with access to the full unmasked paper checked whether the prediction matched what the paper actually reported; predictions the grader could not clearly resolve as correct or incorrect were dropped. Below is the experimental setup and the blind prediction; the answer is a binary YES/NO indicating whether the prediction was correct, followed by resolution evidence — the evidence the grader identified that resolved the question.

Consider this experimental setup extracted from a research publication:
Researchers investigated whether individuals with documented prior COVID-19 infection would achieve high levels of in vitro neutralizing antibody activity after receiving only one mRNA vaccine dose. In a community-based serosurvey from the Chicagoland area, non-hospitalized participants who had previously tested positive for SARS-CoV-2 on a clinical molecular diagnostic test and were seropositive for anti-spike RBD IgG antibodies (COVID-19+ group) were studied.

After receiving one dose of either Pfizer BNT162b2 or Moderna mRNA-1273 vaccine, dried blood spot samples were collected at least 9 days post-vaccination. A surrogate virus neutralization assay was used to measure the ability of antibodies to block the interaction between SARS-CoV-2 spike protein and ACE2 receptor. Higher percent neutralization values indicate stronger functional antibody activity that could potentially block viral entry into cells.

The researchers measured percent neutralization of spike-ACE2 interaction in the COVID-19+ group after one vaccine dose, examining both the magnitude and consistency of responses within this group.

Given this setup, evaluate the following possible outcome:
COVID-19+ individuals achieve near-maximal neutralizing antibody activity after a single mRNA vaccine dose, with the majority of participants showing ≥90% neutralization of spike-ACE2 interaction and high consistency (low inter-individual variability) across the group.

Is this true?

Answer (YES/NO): YES